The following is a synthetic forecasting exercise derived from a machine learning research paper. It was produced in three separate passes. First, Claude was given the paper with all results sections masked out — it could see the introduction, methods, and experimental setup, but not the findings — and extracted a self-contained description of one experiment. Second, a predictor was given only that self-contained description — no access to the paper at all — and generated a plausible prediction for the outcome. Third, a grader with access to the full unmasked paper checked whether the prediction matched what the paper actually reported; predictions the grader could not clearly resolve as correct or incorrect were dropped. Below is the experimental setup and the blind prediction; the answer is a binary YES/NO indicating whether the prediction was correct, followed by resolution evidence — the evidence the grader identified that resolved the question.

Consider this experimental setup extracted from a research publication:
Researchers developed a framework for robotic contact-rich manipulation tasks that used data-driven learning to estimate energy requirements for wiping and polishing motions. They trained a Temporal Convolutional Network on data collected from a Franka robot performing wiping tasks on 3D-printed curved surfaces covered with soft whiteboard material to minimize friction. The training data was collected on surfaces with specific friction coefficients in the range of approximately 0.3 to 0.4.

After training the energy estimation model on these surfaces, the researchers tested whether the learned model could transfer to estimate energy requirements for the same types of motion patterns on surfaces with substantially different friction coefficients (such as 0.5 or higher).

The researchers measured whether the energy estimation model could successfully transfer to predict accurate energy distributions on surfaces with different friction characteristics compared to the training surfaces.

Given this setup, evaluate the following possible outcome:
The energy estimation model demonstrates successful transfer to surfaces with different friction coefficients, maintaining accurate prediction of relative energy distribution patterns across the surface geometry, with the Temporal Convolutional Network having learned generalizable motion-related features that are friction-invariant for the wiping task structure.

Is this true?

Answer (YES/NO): NO